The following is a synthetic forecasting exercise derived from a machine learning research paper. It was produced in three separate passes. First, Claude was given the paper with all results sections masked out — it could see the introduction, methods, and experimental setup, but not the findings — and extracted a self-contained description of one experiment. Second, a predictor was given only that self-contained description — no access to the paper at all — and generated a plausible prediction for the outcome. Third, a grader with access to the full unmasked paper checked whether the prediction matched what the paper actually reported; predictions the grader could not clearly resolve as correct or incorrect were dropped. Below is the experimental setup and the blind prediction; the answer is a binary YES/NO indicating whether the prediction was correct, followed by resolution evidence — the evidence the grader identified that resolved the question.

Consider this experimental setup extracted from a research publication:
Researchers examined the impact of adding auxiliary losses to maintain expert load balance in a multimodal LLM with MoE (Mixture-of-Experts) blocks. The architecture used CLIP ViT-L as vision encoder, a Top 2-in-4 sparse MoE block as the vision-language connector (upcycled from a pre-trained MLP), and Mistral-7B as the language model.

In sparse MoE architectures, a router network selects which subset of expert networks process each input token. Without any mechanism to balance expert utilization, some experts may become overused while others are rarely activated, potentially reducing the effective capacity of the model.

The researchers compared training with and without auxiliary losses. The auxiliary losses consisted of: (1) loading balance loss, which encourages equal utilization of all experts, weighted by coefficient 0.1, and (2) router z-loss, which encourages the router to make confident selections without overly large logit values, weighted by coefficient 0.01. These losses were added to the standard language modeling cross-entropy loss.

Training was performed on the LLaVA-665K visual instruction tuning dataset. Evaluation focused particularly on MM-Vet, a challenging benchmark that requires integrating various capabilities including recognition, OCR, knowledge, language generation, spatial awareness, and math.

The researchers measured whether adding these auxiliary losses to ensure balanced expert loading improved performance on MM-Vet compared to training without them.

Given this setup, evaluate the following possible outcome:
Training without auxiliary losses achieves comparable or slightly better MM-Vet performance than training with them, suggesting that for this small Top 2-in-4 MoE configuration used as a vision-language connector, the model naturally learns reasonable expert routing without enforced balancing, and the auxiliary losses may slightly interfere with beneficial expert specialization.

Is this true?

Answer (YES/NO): NO